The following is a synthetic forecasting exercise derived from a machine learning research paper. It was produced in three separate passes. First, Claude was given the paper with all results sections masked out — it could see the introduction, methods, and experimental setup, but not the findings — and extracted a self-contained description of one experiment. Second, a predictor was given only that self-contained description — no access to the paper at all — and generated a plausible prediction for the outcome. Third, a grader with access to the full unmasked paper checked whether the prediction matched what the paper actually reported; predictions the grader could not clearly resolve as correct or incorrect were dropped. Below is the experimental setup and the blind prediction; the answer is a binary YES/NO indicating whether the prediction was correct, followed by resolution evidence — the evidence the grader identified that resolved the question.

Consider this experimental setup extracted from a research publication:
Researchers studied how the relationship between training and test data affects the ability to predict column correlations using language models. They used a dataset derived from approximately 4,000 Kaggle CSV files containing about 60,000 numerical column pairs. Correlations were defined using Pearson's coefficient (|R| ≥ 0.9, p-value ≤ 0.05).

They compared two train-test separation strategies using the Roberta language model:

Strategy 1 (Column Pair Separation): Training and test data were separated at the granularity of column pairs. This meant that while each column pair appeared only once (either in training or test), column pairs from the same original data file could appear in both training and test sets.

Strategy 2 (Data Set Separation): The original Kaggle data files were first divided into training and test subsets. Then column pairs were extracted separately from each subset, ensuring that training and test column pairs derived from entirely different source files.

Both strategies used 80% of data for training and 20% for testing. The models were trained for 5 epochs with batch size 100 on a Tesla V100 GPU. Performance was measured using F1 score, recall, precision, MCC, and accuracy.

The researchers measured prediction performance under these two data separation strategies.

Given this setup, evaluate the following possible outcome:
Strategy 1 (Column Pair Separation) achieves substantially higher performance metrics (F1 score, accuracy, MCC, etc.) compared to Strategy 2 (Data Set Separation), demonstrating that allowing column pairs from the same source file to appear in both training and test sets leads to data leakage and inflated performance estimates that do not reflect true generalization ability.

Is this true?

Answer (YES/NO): NO